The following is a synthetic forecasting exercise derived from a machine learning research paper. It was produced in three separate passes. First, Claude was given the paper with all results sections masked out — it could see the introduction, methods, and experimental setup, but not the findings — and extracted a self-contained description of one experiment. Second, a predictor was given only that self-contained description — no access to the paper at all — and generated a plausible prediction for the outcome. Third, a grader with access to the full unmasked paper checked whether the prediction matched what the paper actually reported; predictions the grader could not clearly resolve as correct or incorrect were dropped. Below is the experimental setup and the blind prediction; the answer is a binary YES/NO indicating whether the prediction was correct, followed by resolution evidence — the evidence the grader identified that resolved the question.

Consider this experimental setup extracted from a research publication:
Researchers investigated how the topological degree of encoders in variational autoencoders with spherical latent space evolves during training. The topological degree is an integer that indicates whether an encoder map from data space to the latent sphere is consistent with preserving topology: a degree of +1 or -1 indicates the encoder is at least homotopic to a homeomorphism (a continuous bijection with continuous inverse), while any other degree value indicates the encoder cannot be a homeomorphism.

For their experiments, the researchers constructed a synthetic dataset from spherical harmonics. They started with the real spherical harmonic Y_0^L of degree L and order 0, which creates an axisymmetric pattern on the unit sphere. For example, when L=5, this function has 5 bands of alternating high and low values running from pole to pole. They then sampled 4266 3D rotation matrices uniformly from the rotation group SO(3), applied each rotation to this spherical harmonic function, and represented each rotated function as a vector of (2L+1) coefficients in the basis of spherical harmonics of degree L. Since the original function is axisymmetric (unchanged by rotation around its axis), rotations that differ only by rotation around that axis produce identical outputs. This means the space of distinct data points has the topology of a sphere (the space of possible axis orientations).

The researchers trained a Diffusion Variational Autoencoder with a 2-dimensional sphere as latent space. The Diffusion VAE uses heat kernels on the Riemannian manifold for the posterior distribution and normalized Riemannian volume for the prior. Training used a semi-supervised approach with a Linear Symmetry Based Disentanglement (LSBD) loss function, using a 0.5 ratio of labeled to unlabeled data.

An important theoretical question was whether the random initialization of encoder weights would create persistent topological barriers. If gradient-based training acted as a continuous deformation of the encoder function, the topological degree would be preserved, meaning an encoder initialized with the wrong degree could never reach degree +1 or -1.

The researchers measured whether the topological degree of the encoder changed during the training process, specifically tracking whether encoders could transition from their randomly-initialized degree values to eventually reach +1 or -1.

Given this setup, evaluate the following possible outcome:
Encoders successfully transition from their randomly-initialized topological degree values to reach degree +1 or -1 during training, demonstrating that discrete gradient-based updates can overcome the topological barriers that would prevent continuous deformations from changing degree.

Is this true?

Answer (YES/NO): YES